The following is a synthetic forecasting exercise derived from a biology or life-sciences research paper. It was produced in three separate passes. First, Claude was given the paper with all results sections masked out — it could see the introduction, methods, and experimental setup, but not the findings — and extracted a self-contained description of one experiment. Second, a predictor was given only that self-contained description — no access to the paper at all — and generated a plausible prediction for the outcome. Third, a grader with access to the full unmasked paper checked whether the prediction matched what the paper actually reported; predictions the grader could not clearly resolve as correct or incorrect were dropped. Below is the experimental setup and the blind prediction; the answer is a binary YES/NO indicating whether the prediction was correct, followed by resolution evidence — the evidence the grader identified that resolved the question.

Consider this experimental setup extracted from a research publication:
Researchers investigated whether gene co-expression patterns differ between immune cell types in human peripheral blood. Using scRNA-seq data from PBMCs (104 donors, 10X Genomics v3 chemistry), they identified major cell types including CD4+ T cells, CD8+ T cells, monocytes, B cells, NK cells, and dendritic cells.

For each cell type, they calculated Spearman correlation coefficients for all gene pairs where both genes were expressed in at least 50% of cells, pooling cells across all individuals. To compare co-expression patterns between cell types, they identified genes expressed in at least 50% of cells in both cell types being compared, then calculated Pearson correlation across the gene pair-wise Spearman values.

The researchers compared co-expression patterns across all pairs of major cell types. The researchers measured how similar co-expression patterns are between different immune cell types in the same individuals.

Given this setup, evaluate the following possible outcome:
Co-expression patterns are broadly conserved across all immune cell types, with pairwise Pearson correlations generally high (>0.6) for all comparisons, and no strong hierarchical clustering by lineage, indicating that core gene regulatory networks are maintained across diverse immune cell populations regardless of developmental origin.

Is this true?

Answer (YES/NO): NO